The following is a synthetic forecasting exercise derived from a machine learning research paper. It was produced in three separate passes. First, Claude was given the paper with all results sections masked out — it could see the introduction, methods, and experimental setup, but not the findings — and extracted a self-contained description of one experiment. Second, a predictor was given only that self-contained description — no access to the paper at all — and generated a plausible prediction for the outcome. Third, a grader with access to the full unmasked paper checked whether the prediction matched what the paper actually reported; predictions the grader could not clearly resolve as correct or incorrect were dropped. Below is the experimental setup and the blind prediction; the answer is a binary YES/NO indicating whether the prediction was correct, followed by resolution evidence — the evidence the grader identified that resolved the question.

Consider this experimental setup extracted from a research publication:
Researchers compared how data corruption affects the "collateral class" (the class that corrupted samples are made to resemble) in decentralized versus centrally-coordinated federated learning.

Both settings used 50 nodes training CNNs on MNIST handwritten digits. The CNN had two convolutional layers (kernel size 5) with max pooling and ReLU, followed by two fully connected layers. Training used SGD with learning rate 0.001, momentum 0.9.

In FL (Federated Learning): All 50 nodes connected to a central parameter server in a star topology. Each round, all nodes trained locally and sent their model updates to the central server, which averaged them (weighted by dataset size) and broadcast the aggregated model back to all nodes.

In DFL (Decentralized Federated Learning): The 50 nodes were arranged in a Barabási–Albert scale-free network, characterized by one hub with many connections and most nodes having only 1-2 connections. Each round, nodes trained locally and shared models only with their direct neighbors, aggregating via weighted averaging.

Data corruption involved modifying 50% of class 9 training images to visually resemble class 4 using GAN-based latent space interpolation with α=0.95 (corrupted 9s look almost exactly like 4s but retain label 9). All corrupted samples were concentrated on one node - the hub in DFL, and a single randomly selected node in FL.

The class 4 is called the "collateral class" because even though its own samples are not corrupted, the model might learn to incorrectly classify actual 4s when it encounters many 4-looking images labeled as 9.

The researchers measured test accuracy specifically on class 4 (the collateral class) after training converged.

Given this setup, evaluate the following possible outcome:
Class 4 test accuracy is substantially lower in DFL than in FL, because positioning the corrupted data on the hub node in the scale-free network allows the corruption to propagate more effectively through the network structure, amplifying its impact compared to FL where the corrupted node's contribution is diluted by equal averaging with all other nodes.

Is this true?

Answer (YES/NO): NO